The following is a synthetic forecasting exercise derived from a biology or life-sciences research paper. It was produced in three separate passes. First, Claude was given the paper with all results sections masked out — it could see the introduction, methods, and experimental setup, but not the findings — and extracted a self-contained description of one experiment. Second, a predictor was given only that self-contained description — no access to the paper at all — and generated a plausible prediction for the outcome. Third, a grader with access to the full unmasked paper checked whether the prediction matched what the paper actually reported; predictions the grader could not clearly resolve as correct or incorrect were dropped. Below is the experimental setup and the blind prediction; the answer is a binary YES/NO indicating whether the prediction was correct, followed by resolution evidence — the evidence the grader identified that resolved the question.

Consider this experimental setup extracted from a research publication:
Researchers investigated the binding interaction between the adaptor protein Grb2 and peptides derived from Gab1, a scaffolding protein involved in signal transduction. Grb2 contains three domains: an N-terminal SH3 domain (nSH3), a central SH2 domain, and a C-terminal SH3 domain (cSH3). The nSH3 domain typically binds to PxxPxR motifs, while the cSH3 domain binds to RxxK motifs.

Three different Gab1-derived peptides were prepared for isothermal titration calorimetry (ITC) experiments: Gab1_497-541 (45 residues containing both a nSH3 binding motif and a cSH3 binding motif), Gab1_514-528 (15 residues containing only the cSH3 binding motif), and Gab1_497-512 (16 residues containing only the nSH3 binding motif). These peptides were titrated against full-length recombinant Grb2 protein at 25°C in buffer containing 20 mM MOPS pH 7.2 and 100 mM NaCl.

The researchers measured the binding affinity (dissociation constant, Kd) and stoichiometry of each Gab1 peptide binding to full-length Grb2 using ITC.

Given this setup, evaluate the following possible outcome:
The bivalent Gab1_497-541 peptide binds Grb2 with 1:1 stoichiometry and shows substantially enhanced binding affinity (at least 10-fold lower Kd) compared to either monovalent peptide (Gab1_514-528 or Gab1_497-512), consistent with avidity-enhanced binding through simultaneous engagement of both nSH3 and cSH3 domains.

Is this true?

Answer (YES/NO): NO